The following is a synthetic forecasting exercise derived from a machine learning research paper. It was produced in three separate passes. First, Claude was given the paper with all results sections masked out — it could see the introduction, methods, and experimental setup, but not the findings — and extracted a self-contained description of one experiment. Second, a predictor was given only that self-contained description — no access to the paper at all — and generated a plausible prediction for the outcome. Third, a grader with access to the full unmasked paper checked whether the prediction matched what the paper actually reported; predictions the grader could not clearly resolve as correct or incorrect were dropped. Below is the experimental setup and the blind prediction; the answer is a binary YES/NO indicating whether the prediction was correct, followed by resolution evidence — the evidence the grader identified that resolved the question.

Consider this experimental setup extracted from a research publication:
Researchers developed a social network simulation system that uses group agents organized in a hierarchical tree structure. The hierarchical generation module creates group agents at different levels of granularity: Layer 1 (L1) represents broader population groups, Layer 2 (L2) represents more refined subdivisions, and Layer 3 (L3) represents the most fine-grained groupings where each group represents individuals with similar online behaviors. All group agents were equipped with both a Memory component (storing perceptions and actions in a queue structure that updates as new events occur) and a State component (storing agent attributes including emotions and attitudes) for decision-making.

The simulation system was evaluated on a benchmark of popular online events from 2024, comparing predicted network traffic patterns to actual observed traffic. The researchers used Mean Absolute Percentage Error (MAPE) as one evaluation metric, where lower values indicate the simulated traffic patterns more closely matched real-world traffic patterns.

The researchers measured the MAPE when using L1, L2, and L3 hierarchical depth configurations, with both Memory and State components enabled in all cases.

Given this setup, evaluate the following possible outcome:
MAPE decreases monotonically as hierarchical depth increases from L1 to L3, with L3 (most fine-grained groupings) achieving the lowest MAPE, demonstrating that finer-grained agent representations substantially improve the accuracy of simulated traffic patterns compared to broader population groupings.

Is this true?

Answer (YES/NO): YES